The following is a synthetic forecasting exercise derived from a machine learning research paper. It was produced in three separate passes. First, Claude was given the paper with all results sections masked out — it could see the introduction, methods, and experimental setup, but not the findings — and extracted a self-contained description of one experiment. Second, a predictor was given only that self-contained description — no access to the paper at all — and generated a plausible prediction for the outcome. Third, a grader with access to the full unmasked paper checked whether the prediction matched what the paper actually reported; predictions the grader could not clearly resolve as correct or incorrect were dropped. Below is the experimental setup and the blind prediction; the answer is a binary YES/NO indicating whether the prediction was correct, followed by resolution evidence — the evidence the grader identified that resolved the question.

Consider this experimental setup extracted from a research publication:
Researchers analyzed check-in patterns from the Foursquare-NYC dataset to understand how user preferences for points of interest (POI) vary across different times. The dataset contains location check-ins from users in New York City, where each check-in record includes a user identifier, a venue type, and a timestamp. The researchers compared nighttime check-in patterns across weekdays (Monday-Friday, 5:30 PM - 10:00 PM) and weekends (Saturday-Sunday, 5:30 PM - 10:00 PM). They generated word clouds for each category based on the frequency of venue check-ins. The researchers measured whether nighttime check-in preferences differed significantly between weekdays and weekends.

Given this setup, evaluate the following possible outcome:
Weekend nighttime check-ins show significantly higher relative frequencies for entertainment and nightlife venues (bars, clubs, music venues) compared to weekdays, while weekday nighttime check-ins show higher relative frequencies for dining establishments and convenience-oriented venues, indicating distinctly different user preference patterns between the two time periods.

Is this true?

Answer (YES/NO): NO